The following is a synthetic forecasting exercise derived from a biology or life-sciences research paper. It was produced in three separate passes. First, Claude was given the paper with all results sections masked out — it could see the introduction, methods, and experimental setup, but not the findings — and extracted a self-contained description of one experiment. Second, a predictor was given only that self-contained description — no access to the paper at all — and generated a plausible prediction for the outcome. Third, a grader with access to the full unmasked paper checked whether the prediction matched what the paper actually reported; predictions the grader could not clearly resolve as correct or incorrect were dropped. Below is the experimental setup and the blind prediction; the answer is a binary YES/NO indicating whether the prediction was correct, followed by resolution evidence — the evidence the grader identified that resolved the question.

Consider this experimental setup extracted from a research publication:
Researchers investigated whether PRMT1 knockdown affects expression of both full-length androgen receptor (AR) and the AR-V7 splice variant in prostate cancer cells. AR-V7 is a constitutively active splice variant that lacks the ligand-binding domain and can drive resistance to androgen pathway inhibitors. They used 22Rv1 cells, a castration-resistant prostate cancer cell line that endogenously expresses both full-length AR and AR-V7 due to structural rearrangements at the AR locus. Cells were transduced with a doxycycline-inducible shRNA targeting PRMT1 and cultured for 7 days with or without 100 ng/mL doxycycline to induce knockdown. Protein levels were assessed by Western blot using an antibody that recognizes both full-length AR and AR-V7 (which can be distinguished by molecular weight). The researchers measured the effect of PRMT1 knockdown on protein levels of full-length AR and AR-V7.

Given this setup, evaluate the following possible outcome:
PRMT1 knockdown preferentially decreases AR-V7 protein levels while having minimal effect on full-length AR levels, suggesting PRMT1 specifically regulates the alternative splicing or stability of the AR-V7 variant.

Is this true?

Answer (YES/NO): NO